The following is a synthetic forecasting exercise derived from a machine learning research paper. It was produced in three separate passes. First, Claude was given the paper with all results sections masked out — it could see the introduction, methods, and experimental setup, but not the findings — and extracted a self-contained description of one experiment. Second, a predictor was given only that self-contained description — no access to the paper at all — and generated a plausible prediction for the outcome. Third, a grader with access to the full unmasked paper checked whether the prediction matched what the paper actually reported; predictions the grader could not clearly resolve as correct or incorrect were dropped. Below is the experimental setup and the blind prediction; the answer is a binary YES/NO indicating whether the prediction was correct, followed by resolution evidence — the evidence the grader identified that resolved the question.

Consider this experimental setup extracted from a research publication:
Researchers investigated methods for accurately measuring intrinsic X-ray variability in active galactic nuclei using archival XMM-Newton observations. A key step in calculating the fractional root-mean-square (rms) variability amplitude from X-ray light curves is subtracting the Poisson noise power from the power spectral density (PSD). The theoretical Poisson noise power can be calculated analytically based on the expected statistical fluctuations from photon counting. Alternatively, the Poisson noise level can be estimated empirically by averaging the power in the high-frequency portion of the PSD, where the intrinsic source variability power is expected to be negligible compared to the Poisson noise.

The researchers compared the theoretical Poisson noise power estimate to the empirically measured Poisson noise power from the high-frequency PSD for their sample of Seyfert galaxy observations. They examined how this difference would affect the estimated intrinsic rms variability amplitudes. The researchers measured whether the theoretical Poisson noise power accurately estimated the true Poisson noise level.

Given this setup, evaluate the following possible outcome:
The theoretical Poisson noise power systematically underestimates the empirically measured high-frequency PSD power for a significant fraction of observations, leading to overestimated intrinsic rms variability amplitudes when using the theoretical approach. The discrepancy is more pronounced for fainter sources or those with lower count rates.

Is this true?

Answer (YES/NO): NO